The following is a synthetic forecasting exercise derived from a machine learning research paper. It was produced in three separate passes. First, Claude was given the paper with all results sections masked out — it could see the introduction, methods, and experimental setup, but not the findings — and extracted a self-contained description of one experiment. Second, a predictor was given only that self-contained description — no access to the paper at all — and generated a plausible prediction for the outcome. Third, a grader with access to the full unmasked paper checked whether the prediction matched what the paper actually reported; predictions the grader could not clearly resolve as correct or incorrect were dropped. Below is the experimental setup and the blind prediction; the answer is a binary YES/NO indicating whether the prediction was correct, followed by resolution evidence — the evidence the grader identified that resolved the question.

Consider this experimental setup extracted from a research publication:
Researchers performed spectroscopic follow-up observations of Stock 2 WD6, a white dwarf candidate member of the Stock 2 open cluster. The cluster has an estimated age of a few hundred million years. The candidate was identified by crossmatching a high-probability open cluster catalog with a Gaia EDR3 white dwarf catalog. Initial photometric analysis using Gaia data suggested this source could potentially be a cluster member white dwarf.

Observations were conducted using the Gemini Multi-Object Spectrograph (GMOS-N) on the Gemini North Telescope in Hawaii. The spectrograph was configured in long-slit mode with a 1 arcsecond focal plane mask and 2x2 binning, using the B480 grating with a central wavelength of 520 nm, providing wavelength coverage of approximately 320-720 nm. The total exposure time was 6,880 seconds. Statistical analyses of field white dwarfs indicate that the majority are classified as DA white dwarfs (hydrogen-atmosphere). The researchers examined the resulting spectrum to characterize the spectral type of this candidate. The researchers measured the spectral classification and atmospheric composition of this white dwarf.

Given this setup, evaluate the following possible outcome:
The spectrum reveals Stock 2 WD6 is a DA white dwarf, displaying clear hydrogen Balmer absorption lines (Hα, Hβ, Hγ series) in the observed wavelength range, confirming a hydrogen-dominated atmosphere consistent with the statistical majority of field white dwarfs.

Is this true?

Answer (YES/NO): NO